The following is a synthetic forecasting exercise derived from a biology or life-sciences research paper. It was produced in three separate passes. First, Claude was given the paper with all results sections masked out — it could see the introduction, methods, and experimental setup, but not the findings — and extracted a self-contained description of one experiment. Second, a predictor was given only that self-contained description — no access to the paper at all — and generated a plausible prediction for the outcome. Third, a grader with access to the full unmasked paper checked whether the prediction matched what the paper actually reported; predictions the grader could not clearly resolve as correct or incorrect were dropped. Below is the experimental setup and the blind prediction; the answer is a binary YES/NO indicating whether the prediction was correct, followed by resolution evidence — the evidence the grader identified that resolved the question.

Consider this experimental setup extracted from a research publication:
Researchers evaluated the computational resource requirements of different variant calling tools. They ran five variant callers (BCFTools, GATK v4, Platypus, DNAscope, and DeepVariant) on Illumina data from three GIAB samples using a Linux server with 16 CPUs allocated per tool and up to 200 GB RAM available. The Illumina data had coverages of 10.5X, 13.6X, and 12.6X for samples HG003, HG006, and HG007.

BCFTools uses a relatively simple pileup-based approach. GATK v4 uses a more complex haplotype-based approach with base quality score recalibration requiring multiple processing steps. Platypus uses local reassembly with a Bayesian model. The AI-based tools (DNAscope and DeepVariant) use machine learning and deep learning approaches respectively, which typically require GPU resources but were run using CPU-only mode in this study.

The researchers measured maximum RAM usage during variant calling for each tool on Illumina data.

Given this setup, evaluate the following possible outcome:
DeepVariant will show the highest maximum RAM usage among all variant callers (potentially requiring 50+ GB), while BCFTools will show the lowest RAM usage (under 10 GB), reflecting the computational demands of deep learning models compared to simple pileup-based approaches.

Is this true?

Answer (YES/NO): NO